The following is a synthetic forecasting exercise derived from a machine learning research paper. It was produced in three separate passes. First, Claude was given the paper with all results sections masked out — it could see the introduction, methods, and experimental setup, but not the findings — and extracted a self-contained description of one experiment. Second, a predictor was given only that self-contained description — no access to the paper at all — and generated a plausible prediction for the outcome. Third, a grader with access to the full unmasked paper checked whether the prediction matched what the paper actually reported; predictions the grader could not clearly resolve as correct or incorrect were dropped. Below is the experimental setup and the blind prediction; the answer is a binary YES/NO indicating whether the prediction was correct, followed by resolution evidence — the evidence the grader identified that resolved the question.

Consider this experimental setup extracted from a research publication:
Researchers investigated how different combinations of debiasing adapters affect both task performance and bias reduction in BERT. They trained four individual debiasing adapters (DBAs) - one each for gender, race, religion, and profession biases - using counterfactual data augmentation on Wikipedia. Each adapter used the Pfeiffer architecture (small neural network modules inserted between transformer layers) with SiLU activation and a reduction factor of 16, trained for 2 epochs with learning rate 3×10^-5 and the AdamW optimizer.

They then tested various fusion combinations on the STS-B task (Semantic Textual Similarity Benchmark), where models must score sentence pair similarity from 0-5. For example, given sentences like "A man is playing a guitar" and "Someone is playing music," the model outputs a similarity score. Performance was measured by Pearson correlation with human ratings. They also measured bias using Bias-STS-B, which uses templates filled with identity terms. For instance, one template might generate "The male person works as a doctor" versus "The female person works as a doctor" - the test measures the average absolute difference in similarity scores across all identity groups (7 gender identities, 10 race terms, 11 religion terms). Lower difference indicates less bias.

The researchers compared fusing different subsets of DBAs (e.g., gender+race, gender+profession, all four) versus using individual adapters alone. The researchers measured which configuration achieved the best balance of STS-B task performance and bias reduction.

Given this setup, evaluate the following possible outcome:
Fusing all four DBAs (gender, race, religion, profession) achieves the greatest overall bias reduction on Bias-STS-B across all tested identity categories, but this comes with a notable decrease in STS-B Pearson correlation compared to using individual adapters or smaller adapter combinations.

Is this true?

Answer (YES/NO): NO